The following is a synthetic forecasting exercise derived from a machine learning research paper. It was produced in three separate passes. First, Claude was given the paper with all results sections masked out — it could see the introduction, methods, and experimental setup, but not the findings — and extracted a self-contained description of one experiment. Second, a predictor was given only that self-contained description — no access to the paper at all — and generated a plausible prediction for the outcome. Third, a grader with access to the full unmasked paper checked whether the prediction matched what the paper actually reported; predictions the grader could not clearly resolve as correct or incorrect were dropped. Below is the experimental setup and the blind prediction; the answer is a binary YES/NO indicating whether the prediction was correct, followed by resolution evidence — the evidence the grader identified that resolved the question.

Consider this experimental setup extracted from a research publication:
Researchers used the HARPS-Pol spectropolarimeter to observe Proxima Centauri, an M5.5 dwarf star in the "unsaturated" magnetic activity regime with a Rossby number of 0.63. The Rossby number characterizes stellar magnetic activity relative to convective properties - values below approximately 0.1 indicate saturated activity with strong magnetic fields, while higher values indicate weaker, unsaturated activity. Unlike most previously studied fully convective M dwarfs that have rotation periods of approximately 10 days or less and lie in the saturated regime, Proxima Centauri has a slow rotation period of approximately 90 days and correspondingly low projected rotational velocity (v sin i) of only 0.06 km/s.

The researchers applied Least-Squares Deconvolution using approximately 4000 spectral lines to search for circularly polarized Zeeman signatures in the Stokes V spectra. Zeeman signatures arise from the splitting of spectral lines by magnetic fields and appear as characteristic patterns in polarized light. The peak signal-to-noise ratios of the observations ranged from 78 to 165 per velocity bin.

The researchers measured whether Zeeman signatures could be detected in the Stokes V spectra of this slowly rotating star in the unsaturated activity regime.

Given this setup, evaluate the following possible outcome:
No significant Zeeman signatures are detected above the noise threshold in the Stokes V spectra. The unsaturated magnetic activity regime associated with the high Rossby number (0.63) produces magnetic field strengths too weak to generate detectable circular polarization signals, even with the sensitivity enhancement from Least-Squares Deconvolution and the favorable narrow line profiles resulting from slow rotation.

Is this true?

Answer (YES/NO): NO